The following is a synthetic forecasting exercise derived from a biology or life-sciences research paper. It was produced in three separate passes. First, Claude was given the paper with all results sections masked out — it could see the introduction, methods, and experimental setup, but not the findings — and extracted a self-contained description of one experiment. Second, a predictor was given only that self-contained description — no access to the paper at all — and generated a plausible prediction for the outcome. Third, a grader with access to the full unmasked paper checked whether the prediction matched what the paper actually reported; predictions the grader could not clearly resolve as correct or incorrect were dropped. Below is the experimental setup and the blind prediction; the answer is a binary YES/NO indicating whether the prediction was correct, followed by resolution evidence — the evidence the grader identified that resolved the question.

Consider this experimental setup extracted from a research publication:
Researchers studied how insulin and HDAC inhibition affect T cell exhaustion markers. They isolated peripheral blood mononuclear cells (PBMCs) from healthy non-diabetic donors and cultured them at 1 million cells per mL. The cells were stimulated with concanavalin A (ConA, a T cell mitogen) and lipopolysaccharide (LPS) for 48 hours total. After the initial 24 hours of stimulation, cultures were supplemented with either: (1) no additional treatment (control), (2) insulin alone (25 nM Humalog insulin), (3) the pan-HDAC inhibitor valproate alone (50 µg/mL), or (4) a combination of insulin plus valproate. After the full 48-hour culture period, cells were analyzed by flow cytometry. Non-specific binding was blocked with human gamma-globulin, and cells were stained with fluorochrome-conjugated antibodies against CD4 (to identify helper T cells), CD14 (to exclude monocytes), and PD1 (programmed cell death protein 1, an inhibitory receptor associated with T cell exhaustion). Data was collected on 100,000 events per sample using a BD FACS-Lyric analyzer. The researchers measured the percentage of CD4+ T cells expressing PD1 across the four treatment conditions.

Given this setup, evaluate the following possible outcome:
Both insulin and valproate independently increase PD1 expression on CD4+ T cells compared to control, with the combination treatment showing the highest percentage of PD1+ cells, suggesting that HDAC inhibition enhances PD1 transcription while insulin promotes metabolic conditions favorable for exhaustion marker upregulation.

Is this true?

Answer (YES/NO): NO